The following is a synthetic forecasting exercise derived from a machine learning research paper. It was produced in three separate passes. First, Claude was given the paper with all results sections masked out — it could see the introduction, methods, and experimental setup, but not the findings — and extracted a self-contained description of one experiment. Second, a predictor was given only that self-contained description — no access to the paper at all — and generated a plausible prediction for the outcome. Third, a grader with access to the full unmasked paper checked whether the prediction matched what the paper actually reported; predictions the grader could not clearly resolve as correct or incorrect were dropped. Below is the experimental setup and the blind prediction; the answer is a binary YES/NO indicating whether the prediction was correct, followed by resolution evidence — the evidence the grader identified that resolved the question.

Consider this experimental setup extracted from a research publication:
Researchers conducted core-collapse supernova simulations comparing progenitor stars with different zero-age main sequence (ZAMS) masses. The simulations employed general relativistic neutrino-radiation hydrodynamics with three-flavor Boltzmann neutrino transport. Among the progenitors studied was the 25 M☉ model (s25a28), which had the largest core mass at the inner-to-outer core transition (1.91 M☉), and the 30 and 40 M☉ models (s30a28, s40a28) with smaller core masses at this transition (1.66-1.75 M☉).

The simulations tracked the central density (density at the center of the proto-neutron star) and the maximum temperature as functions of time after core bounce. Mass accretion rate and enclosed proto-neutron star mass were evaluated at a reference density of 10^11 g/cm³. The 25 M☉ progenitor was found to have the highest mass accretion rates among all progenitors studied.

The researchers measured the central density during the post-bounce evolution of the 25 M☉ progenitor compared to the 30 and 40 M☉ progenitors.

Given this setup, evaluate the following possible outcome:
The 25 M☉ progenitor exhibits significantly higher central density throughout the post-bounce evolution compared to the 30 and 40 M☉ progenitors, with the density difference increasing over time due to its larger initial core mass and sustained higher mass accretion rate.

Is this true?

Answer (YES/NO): NO